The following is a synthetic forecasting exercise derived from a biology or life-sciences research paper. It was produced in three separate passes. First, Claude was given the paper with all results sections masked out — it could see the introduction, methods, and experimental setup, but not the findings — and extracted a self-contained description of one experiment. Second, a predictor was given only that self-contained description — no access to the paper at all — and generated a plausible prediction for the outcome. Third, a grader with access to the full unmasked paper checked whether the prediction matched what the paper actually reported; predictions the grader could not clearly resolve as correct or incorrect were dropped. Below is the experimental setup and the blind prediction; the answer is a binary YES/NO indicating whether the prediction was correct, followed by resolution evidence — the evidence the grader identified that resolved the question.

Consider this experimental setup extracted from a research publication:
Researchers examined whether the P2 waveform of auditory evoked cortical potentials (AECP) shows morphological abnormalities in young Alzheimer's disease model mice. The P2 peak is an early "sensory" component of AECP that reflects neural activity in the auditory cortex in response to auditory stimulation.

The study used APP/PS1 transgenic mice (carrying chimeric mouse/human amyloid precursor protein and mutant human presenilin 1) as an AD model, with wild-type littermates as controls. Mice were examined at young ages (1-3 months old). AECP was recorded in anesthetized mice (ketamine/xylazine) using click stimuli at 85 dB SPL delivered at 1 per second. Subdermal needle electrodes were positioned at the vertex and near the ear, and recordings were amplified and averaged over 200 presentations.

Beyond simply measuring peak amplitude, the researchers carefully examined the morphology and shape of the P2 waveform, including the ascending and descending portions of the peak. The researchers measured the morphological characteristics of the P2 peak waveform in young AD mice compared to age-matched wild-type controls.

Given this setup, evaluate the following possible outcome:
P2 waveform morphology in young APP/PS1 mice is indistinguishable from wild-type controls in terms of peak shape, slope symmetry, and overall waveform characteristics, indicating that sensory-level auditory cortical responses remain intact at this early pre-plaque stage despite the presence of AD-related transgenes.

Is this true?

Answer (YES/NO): NO